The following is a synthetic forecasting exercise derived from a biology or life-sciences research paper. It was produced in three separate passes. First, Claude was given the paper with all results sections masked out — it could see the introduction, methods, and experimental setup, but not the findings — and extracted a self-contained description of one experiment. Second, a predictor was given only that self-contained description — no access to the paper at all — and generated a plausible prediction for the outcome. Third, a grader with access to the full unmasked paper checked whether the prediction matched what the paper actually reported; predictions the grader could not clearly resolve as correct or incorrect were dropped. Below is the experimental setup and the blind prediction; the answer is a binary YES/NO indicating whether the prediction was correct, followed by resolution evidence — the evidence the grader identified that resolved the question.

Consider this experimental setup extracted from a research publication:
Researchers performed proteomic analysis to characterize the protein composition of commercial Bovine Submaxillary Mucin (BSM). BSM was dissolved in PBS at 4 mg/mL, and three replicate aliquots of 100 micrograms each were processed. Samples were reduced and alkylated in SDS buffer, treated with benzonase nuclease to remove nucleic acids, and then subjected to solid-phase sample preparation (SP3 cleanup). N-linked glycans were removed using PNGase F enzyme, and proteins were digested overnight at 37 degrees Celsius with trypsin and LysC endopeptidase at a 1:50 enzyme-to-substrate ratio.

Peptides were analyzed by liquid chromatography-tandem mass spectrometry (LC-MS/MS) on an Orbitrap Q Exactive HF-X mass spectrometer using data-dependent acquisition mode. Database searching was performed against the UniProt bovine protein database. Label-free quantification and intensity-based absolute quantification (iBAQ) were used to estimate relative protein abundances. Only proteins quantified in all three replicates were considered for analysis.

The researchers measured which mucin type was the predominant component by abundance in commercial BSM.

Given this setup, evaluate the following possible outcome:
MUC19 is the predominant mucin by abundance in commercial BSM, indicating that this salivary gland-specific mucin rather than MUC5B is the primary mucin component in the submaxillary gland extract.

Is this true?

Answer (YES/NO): YES